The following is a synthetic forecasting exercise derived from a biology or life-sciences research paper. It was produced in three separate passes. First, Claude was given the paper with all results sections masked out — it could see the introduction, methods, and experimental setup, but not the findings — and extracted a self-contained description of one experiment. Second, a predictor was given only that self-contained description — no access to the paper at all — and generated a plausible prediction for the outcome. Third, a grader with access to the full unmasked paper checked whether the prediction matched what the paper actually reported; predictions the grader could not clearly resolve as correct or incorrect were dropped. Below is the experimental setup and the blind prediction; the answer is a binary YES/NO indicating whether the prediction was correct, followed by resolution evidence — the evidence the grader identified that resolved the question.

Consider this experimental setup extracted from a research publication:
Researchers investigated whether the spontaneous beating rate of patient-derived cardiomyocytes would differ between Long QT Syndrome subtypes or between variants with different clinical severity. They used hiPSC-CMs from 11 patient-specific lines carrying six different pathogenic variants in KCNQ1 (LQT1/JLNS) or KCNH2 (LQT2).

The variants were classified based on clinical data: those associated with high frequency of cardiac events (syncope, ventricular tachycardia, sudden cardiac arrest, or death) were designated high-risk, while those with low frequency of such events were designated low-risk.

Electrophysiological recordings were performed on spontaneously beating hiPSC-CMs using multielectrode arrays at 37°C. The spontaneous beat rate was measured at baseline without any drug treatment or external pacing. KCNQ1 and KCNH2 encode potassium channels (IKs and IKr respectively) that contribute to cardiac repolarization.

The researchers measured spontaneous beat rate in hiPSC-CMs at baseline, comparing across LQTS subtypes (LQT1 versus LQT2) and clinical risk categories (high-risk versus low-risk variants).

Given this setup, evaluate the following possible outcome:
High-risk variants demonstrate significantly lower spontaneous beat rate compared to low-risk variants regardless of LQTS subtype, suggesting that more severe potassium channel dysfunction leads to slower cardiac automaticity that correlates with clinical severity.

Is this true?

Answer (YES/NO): YES